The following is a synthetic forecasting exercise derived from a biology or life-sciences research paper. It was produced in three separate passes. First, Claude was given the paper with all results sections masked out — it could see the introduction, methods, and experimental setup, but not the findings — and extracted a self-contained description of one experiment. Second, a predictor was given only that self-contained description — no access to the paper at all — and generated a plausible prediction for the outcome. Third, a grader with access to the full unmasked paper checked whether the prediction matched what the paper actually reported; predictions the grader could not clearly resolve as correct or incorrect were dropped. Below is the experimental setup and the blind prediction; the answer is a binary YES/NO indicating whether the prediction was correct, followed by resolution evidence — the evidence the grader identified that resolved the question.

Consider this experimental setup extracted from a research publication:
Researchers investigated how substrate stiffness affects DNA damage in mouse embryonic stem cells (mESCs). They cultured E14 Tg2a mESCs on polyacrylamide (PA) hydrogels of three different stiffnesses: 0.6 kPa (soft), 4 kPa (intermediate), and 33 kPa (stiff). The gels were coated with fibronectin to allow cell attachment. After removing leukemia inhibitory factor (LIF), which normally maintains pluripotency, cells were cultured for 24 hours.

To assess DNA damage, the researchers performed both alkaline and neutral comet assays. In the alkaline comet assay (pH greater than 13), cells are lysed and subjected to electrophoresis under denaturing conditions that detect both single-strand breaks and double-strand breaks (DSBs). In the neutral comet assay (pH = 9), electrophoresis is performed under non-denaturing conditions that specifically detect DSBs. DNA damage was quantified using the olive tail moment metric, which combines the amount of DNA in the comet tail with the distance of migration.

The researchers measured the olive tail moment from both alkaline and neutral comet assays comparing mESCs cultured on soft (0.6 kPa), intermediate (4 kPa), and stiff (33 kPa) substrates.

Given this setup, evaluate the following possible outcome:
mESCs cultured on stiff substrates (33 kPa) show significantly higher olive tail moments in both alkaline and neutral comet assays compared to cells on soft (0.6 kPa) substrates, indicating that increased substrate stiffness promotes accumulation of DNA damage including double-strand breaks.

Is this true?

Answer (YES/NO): YES